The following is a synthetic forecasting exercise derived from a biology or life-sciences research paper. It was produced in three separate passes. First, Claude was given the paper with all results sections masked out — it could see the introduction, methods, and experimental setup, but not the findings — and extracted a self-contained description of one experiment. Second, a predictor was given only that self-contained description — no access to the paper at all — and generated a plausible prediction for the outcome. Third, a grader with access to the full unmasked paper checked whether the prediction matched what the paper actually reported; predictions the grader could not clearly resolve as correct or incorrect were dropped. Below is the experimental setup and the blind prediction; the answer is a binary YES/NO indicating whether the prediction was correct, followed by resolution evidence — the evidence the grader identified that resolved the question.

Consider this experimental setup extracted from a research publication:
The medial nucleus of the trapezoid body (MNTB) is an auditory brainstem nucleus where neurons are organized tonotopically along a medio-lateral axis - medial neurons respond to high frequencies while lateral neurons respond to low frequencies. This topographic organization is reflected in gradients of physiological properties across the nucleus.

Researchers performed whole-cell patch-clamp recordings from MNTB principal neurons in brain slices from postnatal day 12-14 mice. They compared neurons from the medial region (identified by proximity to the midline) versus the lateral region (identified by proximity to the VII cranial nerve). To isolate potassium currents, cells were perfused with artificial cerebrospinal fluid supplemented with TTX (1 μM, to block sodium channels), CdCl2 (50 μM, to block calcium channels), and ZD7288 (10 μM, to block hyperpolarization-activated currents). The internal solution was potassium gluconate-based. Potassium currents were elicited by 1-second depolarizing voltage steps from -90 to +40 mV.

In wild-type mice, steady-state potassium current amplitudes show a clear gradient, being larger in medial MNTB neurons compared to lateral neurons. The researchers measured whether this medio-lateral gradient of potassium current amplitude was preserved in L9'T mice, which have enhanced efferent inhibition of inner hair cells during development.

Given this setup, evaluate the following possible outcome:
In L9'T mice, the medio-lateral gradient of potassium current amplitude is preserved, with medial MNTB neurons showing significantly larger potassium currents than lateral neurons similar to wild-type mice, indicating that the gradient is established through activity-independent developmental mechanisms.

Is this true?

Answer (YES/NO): NO